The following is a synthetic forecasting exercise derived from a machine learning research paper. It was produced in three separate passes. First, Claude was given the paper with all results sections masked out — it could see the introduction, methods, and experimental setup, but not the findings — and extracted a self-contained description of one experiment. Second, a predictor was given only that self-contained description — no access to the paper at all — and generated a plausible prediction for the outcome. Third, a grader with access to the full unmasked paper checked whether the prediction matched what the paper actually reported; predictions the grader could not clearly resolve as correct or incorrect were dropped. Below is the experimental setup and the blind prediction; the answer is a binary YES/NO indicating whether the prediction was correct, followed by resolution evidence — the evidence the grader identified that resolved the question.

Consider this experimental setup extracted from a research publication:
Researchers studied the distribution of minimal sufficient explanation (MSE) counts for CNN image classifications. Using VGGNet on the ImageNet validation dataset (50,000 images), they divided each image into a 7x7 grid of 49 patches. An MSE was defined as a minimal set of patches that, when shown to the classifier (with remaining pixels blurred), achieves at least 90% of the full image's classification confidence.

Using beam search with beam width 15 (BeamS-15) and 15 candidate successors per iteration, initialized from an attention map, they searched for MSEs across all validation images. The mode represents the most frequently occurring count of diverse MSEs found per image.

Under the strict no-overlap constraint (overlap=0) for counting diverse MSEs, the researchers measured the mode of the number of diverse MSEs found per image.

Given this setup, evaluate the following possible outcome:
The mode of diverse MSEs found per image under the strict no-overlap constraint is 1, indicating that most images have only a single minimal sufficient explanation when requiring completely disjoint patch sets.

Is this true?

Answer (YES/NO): NO